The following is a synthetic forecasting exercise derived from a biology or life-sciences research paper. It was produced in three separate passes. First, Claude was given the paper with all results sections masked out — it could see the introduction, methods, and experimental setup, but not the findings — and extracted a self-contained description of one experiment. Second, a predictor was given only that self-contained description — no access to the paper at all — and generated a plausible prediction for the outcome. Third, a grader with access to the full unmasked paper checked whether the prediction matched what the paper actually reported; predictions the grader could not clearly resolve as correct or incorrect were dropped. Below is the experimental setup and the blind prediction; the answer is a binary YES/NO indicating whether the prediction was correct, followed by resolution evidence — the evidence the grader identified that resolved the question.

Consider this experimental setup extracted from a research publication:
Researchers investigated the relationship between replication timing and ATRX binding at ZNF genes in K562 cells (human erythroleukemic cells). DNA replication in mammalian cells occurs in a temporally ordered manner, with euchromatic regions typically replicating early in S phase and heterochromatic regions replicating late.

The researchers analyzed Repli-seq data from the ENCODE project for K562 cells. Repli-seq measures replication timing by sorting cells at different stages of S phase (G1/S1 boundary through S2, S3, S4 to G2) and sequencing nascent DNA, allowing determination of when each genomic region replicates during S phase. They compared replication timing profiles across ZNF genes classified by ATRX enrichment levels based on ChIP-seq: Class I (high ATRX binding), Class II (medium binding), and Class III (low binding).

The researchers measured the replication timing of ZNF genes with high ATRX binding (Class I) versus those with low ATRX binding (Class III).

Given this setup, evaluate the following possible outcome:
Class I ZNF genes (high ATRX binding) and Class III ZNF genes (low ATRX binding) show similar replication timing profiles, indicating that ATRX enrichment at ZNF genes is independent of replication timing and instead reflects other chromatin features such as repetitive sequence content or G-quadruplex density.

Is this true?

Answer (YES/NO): NO